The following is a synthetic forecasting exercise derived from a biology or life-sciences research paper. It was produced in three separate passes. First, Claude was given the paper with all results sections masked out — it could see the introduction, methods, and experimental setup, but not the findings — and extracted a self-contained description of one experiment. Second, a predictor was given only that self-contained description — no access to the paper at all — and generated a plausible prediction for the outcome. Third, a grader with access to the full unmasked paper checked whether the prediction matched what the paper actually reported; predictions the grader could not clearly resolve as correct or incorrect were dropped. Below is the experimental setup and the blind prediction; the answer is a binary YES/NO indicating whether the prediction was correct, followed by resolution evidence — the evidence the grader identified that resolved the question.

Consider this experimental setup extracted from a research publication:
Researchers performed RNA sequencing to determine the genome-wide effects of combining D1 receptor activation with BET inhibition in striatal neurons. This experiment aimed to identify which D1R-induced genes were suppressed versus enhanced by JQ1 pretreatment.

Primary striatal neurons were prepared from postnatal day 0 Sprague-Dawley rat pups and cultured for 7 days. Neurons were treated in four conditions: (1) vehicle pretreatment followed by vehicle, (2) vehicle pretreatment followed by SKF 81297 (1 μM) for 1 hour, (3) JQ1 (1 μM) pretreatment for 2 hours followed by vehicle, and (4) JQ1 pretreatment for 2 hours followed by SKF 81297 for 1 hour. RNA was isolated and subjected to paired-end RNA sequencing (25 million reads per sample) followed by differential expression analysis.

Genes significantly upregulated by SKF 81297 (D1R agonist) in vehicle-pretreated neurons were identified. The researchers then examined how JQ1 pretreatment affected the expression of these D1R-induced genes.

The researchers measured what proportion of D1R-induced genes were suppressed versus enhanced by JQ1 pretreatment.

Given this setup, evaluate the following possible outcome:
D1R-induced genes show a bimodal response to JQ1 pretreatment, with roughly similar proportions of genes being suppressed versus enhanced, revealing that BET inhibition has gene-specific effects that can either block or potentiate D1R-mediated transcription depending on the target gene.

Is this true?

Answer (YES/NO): NO